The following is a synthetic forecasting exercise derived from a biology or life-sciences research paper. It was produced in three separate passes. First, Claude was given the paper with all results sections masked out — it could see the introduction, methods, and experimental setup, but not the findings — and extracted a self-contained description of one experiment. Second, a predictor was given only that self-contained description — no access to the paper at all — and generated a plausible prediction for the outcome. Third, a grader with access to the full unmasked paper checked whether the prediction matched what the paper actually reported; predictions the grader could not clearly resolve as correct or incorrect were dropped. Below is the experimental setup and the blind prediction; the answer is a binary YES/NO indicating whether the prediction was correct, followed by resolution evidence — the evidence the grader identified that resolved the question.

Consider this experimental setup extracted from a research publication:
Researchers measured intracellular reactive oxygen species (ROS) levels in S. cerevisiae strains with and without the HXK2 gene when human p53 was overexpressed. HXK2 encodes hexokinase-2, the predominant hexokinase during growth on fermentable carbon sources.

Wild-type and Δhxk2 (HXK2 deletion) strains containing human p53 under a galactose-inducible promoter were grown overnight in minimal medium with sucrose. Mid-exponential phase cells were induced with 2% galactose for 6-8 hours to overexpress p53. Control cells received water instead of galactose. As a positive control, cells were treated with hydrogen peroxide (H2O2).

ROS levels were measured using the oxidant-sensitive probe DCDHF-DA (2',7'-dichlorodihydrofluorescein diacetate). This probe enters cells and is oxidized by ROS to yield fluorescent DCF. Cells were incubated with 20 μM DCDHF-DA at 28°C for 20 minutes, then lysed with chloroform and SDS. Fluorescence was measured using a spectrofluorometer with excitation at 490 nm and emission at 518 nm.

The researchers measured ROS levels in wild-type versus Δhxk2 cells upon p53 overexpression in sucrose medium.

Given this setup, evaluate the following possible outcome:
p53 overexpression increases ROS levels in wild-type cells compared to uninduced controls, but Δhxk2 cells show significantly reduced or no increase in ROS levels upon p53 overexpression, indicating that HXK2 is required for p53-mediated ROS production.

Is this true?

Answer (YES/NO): NO